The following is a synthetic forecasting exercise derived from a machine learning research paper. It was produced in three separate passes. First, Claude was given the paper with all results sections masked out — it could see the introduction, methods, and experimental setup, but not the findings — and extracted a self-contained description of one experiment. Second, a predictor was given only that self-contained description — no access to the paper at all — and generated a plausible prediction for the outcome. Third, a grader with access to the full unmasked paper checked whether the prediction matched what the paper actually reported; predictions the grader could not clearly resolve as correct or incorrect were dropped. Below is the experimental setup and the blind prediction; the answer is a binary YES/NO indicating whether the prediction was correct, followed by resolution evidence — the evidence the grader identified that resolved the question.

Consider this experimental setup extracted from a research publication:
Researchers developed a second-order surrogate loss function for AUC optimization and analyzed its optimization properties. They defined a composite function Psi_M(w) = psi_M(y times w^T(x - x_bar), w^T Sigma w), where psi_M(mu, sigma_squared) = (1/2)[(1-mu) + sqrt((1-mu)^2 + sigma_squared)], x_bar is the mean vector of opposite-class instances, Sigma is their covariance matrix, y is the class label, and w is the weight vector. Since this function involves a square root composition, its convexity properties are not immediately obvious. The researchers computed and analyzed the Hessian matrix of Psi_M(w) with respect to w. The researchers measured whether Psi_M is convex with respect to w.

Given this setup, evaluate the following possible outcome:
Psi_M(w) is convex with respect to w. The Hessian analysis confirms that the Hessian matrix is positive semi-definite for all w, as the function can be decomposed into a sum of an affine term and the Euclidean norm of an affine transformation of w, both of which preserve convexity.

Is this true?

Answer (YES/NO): YES